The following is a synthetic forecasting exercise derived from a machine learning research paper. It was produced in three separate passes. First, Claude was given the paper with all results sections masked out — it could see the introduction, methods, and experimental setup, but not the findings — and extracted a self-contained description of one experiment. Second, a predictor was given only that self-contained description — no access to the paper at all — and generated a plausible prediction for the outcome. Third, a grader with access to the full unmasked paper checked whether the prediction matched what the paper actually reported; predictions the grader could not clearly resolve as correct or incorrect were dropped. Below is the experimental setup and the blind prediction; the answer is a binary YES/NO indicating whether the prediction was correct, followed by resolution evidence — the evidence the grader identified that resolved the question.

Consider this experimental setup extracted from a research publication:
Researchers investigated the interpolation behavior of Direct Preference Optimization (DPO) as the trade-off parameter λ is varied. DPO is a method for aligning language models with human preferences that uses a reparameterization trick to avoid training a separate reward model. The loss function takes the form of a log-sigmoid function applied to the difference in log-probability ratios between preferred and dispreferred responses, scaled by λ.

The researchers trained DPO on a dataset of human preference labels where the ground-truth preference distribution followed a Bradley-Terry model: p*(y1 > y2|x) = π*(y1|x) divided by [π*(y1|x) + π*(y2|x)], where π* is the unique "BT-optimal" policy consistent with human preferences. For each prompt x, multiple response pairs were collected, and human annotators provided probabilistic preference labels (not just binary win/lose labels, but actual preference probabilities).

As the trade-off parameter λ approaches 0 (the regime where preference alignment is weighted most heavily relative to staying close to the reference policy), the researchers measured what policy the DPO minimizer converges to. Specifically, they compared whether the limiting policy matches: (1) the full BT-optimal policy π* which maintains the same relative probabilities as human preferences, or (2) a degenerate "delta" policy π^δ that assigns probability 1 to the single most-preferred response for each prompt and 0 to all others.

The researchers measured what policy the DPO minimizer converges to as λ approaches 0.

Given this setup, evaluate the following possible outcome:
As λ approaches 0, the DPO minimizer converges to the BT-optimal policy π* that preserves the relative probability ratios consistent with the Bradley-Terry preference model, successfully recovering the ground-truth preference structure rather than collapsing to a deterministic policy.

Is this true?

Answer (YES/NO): NO